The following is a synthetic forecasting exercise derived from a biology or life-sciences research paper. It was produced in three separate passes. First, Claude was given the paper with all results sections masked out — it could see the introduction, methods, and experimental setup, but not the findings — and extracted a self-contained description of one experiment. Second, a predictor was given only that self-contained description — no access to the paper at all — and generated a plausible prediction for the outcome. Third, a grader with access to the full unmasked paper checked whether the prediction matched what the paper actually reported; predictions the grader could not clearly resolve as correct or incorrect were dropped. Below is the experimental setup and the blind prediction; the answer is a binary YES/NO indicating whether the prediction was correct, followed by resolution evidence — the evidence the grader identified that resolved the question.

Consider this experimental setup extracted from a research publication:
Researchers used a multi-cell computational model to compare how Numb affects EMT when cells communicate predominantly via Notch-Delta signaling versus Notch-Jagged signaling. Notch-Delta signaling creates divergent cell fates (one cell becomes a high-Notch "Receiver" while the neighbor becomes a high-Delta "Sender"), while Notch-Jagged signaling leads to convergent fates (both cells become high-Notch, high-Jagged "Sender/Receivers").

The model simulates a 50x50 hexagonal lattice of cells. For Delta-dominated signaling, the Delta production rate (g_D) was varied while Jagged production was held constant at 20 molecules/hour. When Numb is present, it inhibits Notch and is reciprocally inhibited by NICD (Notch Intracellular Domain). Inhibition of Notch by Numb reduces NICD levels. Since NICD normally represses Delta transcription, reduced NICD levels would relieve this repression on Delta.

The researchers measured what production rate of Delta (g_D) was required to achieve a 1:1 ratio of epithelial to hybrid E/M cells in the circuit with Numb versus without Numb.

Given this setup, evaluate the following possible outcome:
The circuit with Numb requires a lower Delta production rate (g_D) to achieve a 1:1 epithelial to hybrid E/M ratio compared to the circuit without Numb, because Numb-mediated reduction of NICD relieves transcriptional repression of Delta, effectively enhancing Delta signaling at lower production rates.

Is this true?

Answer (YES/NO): YES